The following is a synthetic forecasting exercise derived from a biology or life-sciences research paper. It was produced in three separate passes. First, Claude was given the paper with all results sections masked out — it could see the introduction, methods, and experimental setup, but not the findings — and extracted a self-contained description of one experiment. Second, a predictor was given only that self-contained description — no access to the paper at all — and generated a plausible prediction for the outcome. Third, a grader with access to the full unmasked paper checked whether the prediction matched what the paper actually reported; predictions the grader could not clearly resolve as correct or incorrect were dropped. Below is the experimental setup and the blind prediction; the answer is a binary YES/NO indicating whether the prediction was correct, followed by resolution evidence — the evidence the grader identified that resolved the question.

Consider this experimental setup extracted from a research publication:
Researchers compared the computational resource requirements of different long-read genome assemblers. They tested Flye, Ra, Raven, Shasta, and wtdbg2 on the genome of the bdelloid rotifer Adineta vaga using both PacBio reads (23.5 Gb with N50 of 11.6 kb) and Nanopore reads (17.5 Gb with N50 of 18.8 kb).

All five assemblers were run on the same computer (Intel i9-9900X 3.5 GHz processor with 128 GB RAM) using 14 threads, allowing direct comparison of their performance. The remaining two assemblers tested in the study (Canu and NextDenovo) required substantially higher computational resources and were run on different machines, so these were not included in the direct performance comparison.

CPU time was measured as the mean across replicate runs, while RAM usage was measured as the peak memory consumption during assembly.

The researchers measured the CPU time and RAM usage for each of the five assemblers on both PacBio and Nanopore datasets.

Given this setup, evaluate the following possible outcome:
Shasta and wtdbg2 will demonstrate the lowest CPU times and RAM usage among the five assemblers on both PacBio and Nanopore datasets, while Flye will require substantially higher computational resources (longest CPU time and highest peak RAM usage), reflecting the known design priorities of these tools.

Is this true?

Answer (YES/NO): NO